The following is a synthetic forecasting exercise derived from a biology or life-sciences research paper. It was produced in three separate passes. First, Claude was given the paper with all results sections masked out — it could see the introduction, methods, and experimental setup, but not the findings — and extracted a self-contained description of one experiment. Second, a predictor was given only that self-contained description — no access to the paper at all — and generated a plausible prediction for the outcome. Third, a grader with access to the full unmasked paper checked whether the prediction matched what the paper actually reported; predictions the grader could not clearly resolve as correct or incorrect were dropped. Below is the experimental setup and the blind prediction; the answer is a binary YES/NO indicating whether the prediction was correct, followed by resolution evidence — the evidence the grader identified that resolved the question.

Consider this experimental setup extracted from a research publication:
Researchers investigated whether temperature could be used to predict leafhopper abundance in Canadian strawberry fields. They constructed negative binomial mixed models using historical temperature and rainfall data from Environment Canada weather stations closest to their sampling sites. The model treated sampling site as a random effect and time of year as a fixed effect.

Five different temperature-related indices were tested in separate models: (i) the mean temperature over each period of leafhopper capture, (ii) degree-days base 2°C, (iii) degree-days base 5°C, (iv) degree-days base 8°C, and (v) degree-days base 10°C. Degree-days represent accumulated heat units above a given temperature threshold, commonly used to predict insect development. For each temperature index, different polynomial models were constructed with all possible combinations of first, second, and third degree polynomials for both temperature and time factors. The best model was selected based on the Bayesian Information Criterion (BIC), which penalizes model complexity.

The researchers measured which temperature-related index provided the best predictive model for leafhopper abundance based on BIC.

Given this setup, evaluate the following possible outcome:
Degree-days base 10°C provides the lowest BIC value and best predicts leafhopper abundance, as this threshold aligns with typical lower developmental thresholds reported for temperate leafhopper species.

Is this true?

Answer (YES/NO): YES